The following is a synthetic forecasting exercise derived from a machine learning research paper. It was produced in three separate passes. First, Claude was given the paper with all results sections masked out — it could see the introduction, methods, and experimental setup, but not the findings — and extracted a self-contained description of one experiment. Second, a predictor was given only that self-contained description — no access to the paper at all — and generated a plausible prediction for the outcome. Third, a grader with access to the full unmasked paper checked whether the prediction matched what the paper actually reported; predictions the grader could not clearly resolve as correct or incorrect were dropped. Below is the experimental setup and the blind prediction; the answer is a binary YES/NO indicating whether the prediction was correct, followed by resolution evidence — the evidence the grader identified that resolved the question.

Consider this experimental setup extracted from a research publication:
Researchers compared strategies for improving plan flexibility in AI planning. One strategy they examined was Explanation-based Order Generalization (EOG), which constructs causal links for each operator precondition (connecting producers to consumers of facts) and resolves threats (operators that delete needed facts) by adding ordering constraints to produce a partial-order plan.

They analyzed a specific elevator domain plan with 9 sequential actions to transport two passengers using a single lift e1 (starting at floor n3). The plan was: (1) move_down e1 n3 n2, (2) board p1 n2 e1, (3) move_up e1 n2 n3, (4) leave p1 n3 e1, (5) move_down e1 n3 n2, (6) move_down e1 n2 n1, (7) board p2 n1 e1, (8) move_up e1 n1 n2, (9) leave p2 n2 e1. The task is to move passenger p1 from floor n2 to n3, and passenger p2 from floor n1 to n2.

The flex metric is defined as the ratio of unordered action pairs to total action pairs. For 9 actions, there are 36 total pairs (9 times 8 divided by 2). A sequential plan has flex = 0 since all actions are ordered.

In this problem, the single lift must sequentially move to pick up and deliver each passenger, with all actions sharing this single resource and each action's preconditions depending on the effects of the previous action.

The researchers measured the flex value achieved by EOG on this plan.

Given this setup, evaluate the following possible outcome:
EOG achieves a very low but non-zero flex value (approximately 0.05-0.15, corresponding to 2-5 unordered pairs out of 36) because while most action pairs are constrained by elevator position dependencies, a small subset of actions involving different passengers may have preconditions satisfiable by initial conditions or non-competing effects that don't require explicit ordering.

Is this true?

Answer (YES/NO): NO